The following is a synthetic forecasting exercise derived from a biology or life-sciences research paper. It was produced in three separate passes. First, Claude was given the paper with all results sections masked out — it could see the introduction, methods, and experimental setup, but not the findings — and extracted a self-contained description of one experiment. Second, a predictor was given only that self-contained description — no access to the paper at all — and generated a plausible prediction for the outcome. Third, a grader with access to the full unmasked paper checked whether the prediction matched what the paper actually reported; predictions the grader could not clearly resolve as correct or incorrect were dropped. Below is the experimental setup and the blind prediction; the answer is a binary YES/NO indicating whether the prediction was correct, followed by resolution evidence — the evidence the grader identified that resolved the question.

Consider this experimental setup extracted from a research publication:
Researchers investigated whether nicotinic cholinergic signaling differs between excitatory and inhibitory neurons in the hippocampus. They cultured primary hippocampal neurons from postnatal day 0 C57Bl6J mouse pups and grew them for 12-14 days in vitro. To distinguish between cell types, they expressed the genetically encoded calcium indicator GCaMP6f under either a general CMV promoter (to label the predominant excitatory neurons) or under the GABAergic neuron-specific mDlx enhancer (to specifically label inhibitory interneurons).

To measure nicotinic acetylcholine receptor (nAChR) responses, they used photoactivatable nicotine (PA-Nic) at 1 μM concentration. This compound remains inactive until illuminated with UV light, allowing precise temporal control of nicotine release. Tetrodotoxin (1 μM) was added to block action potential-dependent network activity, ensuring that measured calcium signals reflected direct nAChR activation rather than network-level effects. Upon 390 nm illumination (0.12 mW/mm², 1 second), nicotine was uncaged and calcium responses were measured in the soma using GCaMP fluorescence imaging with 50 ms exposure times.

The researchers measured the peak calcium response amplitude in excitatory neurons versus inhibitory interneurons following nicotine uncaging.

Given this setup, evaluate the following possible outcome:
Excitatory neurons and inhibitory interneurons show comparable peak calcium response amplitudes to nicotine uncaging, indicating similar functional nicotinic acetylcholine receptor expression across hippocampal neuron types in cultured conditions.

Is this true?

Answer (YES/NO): NO